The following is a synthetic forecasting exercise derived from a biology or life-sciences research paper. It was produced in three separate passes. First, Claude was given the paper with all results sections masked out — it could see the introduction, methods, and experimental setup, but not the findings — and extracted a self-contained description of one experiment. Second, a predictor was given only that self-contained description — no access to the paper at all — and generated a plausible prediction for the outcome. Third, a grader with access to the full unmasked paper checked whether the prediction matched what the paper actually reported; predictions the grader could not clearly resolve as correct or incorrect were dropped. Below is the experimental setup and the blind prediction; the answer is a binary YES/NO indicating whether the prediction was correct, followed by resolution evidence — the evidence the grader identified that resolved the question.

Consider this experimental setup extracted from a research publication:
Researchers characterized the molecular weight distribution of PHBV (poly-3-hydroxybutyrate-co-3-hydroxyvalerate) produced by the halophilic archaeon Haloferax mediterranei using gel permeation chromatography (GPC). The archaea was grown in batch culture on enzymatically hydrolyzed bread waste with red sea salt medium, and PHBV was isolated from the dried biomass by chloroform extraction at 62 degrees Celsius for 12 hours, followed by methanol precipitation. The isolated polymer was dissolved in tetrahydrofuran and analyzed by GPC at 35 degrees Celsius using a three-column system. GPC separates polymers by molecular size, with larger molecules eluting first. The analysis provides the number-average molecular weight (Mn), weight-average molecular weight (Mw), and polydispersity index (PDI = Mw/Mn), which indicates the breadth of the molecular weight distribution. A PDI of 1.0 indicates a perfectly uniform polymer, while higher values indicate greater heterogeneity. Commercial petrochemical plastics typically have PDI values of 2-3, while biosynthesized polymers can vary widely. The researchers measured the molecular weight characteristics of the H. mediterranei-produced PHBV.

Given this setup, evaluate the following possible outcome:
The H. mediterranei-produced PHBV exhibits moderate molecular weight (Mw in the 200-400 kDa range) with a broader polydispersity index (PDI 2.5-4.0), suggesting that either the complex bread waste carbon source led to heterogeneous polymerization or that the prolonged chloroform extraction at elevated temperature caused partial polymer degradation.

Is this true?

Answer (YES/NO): NO